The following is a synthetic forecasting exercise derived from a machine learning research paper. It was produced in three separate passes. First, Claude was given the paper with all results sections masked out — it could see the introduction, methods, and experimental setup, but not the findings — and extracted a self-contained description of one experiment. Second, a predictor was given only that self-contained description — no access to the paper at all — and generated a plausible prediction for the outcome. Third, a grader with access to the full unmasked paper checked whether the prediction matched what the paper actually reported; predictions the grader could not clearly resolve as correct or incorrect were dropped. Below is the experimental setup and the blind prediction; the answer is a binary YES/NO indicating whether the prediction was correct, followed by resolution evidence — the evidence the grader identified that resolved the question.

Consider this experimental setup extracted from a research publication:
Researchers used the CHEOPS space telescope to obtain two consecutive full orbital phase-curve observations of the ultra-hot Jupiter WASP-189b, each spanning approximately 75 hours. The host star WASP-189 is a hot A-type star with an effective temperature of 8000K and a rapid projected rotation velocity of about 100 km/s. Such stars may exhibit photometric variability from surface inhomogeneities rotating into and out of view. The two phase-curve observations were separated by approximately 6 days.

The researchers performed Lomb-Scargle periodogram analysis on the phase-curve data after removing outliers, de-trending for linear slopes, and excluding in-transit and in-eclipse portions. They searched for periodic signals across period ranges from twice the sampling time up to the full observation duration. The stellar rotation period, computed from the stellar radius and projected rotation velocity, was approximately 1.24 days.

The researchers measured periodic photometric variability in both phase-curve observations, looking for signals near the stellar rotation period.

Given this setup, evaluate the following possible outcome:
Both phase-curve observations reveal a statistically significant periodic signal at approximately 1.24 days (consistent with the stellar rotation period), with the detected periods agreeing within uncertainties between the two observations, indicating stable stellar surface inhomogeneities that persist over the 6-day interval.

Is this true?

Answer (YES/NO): NO